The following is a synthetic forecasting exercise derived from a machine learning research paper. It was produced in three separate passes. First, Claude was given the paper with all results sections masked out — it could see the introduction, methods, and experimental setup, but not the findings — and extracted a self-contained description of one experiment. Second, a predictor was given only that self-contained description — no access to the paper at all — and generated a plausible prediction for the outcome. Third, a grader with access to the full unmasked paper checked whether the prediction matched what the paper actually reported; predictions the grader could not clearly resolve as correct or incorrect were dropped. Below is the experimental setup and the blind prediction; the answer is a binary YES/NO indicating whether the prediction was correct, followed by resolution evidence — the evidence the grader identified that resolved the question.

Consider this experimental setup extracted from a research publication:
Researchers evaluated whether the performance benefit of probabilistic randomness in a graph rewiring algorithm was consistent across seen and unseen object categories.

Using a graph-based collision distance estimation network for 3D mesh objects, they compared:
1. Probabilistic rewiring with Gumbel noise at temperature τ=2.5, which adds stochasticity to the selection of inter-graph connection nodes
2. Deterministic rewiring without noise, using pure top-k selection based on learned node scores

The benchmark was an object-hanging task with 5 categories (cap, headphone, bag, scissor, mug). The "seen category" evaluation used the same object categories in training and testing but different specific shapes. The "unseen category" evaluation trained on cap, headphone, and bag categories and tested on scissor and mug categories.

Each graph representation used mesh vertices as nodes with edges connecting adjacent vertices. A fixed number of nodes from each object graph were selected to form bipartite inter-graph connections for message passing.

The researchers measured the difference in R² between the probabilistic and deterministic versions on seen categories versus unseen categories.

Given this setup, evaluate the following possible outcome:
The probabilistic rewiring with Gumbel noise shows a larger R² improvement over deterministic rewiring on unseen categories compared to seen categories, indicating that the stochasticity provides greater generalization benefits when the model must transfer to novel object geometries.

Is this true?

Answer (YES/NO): NO